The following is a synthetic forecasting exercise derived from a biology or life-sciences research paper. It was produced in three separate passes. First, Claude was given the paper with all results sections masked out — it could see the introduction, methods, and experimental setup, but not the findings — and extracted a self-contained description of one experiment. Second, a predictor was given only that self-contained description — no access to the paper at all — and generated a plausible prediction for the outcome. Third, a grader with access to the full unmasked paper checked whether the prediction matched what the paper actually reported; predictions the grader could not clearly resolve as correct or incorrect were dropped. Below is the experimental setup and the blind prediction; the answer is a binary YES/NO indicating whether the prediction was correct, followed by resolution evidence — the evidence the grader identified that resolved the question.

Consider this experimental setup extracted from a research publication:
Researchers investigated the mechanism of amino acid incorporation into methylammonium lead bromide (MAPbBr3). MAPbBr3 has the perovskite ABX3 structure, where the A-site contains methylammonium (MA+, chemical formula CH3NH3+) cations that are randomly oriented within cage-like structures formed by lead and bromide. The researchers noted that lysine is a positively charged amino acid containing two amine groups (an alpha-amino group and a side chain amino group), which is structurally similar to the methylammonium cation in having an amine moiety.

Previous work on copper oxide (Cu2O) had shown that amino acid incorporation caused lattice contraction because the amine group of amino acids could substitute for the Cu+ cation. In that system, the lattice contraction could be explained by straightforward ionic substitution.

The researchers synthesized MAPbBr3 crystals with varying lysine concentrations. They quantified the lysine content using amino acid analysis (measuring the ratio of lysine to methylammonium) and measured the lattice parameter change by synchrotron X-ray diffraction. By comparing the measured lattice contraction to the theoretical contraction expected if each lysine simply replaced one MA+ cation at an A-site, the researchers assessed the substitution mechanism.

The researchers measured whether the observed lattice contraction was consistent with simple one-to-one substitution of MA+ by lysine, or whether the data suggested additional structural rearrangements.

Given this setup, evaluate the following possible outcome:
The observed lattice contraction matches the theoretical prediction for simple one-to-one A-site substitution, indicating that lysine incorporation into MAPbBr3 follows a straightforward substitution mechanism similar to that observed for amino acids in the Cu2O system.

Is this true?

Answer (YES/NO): NO